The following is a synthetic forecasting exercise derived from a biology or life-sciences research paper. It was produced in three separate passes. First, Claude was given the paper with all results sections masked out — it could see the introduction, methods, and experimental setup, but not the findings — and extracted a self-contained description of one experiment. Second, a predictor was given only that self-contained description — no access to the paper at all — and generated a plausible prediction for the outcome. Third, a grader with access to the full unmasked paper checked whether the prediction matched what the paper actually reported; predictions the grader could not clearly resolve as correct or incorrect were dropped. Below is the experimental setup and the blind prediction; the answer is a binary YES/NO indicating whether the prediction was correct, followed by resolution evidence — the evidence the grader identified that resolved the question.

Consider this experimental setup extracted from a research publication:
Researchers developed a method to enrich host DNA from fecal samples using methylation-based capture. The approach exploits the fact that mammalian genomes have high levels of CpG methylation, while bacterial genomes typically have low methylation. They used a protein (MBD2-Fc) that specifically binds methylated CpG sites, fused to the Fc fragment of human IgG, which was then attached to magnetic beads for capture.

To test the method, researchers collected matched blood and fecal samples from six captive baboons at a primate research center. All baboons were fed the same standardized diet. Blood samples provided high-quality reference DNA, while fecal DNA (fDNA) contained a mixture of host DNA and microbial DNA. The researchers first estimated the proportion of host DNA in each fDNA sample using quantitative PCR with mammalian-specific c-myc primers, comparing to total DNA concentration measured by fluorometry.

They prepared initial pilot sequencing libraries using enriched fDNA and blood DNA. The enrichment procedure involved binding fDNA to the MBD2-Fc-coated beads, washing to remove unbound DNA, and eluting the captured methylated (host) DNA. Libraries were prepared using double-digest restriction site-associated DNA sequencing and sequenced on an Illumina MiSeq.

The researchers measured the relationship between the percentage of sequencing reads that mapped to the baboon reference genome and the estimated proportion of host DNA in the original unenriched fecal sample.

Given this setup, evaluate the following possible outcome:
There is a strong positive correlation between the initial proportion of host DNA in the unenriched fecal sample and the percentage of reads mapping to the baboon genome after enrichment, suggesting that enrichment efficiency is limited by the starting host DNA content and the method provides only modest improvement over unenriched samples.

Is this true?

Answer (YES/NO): NO